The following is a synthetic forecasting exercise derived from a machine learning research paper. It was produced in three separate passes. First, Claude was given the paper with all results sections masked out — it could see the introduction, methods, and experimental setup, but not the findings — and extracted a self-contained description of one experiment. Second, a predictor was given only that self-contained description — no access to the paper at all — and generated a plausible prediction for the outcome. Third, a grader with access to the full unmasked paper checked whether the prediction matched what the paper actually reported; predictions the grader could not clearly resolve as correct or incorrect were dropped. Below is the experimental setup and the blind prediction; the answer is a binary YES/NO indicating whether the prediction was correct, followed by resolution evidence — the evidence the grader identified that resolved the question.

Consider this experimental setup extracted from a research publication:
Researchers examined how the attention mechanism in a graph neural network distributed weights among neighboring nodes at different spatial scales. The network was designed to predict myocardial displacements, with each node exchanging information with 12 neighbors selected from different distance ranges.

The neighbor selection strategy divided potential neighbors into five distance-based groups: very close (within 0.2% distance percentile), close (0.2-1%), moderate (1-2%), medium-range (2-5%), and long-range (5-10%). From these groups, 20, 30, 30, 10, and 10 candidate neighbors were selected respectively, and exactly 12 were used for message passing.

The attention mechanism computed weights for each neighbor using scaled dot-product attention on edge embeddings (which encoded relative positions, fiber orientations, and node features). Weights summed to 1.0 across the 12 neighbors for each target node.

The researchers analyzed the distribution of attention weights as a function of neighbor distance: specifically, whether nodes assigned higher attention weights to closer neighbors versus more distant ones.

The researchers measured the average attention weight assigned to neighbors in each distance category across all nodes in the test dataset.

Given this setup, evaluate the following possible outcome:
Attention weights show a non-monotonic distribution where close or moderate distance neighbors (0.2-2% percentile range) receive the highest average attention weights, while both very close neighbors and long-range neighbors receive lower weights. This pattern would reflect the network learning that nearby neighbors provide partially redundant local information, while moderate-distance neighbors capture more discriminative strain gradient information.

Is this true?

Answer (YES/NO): NO